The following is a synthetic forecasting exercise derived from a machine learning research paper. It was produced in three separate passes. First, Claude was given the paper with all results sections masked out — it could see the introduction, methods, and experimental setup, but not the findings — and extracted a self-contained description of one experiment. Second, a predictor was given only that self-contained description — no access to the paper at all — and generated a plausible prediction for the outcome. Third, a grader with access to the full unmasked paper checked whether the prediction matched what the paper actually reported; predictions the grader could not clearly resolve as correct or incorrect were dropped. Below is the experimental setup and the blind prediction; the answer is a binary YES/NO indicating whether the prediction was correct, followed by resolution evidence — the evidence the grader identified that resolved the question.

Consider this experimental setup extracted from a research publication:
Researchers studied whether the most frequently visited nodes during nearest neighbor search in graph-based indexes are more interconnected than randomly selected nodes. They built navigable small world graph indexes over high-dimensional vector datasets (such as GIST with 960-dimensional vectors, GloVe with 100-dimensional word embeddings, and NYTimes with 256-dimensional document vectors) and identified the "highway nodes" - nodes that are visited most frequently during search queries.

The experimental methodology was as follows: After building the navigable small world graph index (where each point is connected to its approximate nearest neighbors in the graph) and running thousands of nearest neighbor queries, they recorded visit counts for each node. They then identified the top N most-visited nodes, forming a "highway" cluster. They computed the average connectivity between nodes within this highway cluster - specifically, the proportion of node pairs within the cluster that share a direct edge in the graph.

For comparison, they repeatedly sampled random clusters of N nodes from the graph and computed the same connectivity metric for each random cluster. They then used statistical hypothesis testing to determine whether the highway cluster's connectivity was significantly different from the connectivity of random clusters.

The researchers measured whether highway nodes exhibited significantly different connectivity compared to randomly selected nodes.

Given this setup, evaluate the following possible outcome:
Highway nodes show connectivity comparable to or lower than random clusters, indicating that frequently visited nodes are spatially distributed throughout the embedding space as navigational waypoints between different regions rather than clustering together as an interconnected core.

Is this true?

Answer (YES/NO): NO